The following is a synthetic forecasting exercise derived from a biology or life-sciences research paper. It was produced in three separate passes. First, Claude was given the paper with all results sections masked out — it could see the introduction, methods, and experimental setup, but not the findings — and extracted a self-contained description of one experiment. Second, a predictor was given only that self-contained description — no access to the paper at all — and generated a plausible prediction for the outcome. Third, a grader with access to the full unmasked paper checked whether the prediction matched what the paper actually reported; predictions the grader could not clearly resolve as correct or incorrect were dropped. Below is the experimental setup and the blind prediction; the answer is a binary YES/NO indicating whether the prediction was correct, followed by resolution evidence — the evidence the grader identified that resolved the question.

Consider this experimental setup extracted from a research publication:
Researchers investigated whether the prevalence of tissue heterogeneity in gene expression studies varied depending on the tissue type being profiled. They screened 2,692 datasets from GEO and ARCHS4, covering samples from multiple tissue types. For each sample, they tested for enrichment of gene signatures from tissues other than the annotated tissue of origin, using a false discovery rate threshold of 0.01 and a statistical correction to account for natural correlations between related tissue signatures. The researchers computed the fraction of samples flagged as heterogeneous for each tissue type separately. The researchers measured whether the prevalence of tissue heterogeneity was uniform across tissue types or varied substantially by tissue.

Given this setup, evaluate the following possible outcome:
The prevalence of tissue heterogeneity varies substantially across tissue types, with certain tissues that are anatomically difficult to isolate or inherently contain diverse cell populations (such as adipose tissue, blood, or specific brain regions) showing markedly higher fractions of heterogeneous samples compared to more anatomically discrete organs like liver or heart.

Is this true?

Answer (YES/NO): NO